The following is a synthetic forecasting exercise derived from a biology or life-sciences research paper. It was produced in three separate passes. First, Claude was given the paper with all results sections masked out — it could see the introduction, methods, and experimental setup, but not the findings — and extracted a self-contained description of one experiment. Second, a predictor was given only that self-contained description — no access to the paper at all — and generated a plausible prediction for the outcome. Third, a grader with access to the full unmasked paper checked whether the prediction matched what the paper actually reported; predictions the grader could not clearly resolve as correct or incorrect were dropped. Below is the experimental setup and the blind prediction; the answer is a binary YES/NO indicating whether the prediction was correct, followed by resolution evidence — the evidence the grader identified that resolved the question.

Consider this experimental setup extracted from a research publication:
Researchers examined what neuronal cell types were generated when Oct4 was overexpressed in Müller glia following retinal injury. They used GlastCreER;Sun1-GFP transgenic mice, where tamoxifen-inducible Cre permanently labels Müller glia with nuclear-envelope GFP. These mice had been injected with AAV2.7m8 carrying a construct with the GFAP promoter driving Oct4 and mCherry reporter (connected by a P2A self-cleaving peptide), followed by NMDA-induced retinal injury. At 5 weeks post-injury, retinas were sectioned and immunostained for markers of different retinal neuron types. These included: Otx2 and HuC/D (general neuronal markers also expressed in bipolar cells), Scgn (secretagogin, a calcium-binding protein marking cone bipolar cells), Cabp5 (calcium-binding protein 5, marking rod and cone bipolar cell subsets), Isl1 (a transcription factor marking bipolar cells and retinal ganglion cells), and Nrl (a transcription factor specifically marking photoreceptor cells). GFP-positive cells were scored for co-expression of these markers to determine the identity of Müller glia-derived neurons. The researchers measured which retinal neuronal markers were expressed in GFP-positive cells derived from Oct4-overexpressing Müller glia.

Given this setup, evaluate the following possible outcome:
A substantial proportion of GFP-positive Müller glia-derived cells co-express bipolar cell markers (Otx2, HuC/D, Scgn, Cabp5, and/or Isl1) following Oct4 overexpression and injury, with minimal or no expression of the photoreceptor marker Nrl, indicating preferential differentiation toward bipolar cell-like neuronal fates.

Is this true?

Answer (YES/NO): NO